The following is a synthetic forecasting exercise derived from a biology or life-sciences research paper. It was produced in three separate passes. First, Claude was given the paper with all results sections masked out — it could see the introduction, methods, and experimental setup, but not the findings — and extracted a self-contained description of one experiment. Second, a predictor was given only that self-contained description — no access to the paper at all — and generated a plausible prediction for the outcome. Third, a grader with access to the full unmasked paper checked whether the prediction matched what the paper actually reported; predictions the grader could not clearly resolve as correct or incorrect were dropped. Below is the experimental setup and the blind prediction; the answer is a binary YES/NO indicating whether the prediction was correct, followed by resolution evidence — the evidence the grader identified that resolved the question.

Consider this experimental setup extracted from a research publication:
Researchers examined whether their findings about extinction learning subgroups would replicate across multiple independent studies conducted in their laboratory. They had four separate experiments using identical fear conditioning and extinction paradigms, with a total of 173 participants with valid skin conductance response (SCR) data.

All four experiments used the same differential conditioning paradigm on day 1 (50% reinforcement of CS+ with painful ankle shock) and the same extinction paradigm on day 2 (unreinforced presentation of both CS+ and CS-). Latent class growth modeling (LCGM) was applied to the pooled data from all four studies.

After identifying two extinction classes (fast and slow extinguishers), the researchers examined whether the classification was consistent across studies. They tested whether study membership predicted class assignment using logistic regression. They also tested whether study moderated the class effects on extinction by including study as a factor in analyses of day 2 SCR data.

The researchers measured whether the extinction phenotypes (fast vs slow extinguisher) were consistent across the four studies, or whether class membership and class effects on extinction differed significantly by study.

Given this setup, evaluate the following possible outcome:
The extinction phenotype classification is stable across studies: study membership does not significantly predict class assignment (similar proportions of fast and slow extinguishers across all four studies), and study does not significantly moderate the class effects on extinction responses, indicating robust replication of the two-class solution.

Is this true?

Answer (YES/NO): NO